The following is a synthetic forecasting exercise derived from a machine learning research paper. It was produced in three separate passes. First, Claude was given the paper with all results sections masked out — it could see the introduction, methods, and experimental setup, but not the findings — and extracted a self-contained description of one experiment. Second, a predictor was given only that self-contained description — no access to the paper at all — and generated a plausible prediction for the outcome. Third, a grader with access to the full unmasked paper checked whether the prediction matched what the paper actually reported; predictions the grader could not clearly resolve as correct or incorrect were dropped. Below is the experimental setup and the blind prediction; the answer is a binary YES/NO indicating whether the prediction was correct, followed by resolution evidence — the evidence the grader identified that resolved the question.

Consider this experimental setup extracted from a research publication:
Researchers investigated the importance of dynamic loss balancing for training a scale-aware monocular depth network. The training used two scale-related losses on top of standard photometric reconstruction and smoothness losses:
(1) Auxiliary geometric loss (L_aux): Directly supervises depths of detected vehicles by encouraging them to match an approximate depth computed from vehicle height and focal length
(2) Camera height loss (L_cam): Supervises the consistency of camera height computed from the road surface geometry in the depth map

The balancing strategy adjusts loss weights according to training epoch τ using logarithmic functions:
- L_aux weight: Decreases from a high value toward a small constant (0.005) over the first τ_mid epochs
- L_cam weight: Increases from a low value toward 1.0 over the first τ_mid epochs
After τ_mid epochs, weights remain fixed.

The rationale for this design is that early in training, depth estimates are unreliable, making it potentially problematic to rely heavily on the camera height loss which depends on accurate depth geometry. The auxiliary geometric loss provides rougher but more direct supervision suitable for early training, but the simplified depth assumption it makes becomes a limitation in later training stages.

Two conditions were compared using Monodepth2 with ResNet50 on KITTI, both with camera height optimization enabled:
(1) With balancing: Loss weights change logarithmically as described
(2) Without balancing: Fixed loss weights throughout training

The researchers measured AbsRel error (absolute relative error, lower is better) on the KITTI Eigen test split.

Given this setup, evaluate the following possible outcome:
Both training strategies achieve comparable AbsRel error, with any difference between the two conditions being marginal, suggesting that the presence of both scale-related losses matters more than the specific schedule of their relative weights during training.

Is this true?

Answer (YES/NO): NO